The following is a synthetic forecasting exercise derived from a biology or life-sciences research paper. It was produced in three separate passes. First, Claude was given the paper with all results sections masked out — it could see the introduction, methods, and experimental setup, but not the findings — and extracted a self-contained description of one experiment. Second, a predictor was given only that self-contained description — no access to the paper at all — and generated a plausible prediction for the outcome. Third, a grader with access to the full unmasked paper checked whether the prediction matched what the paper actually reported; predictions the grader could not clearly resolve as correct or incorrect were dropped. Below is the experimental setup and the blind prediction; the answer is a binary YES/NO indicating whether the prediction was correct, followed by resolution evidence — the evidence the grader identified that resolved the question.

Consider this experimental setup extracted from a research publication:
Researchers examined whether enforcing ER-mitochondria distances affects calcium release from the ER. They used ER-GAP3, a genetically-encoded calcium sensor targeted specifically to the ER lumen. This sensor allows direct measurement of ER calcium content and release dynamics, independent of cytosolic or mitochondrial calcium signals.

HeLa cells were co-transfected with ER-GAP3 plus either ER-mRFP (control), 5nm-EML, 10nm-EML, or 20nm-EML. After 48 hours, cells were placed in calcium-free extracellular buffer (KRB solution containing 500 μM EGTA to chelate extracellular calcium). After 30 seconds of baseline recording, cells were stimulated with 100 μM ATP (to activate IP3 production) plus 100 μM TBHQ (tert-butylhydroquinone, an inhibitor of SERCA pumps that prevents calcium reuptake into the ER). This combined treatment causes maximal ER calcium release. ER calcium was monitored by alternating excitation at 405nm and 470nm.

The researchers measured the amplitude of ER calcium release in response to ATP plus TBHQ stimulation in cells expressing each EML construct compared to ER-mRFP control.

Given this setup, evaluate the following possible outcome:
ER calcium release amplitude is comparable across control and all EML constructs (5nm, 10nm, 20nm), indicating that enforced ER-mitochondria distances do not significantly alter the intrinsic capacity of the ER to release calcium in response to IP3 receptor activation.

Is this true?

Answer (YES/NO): YES